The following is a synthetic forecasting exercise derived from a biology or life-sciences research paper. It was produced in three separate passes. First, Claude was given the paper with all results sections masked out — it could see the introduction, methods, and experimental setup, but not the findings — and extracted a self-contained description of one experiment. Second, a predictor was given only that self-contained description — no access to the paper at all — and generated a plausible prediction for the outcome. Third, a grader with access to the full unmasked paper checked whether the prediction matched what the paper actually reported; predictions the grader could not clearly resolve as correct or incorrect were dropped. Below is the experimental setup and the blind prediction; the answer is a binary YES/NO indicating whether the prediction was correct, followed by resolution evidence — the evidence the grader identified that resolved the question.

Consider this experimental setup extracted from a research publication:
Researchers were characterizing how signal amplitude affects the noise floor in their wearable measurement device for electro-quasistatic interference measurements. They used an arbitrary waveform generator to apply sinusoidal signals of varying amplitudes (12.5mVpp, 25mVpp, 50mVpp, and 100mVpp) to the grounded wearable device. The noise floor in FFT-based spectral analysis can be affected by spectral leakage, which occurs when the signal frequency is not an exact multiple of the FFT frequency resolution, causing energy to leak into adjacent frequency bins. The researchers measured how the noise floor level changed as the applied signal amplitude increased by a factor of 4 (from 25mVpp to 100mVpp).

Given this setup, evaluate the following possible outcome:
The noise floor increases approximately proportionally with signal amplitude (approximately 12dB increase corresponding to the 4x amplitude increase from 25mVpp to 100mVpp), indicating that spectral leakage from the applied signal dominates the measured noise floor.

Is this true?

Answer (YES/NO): NO